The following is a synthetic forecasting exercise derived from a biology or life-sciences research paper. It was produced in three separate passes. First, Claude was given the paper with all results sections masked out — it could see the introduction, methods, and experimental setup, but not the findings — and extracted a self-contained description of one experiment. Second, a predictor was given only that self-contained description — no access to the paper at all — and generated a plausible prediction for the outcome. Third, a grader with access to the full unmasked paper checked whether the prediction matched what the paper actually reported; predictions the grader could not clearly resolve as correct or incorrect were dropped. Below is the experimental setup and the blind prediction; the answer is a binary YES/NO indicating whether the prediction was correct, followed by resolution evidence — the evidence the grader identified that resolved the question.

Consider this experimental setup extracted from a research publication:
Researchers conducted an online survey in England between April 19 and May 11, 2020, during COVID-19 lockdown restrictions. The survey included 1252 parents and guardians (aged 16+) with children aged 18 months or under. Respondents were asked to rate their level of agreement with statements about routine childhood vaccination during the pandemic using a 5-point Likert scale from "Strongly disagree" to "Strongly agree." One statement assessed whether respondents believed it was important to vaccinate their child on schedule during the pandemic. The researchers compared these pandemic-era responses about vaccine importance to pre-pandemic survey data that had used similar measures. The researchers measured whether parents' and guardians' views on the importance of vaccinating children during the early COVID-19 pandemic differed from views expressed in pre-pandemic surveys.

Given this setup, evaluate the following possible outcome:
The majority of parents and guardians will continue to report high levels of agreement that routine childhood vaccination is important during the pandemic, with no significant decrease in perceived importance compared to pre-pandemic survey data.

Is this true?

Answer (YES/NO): YES